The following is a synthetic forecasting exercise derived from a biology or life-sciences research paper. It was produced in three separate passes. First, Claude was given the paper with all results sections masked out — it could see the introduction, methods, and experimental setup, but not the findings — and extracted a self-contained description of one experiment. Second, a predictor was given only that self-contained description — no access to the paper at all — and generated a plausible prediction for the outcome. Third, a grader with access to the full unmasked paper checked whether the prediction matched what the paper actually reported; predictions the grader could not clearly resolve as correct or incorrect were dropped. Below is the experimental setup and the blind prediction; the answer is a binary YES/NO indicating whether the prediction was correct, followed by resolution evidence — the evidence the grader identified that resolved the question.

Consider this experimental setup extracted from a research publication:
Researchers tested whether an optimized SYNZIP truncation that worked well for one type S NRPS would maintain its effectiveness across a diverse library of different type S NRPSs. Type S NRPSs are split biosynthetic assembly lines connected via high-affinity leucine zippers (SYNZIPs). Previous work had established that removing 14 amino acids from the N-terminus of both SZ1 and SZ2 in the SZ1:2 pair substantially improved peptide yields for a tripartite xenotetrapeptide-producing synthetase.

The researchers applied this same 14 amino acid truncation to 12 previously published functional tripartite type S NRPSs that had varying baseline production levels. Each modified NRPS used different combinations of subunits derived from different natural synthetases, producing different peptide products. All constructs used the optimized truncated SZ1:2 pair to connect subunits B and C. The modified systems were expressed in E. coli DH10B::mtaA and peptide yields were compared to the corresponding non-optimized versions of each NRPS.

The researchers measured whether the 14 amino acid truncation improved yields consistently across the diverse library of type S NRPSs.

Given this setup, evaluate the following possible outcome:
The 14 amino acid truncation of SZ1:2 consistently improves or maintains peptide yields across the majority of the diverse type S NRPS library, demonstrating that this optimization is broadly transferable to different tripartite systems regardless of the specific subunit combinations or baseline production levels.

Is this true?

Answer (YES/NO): YES